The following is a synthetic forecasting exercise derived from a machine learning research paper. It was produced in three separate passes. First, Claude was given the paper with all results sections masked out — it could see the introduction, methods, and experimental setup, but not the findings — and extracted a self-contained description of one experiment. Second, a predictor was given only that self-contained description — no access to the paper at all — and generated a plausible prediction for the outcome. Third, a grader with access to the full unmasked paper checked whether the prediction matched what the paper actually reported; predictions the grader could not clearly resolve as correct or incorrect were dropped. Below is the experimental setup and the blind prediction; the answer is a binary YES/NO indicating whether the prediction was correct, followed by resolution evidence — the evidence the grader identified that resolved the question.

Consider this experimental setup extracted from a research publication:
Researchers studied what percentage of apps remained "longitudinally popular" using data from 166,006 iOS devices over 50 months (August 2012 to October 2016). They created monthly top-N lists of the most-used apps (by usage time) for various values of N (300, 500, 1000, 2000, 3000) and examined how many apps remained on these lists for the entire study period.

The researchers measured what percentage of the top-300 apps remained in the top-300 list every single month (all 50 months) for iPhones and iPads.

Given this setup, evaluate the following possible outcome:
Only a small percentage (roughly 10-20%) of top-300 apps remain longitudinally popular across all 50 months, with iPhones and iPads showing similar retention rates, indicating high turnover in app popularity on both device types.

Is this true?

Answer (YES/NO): NO